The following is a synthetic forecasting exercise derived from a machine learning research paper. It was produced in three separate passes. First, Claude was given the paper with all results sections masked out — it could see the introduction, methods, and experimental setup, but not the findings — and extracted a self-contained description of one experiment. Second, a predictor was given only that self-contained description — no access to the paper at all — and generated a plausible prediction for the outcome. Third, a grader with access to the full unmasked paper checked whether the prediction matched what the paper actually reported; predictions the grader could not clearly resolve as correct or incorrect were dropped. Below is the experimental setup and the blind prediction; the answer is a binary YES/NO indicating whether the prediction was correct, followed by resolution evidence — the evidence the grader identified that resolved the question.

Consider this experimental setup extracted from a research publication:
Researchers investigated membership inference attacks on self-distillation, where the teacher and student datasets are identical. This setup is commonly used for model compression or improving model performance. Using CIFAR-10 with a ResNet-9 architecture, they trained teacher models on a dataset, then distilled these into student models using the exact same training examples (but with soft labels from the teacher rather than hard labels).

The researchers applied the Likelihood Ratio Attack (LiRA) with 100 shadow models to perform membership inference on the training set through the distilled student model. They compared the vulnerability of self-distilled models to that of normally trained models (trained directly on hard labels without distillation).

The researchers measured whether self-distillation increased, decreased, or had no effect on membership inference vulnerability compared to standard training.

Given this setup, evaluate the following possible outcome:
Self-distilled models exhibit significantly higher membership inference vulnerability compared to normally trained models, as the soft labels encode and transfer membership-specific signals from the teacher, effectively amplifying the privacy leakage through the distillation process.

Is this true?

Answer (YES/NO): NO